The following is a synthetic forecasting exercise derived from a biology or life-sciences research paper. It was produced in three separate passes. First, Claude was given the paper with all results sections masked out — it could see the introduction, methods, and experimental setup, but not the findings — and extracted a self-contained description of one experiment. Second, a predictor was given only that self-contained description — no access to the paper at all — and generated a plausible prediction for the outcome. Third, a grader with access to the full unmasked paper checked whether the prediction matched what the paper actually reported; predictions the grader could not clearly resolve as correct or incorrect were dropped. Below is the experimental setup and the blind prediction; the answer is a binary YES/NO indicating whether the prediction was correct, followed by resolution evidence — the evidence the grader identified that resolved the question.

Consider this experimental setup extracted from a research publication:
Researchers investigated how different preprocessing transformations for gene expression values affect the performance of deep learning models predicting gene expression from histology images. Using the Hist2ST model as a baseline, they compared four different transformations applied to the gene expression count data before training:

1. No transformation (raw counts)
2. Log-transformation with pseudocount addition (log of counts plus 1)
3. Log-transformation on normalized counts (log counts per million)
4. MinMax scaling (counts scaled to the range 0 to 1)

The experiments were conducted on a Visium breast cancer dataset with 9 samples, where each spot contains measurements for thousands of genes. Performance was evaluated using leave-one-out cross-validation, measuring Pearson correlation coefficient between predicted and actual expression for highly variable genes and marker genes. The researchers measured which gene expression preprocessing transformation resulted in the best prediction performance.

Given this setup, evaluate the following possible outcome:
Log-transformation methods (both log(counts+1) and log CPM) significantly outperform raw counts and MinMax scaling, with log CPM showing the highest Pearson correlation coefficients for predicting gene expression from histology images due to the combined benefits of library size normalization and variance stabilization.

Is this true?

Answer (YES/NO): NO